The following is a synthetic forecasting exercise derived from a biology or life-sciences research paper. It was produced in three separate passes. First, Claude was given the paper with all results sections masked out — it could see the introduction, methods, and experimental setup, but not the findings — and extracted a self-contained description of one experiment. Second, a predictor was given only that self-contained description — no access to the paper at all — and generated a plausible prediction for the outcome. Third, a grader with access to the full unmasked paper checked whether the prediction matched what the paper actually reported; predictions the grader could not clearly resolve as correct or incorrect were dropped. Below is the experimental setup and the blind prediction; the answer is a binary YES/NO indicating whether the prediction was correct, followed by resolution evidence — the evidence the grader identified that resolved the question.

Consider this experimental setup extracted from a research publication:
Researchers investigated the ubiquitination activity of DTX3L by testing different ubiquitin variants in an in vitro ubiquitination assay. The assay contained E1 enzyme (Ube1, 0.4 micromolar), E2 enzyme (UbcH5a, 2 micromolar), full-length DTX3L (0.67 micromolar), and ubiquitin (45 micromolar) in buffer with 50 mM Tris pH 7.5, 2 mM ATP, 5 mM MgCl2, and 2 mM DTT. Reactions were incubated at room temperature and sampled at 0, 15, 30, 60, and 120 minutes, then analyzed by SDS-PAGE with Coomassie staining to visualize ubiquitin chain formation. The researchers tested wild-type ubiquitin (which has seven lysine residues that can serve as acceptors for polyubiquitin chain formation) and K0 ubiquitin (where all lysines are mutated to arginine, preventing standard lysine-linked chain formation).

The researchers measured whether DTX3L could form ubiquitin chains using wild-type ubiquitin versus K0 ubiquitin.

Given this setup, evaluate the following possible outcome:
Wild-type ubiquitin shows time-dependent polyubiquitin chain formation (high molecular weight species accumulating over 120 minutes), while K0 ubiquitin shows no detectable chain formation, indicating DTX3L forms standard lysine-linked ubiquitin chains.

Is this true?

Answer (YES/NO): NO